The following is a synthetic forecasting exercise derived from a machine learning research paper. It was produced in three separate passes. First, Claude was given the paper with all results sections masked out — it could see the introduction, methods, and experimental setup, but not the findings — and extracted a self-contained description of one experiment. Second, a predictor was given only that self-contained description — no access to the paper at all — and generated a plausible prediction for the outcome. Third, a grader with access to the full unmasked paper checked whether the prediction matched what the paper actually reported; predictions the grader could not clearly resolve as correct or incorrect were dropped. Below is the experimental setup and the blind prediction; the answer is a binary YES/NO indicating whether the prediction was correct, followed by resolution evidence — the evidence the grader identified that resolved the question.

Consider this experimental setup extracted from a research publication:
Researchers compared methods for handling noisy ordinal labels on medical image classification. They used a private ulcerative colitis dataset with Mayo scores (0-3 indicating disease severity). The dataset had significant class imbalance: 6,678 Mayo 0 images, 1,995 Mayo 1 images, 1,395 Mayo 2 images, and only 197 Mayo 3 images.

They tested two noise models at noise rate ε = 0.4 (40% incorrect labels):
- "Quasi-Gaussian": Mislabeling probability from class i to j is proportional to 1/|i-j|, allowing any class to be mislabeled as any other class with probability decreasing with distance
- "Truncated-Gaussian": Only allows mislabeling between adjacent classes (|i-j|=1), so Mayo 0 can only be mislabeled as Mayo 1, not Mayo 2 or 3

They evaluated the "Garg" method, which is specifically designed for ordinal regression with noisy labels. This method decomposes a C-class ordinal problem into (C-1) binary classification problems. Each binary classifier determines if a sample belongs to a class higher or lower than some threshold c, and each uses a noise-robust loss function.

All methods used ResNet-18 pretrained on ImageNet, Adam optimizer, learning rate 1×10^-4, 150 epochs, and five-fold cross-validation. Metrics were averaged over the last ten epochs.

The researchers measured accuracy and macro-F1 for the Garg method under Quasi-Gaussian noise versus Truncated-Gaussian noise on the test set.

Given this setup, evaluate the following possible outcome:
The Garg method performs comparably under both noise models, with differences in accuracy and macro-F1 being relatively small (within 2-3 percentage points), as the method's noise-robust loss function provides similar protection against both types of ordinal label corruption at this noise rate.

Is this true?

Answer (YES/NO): NO